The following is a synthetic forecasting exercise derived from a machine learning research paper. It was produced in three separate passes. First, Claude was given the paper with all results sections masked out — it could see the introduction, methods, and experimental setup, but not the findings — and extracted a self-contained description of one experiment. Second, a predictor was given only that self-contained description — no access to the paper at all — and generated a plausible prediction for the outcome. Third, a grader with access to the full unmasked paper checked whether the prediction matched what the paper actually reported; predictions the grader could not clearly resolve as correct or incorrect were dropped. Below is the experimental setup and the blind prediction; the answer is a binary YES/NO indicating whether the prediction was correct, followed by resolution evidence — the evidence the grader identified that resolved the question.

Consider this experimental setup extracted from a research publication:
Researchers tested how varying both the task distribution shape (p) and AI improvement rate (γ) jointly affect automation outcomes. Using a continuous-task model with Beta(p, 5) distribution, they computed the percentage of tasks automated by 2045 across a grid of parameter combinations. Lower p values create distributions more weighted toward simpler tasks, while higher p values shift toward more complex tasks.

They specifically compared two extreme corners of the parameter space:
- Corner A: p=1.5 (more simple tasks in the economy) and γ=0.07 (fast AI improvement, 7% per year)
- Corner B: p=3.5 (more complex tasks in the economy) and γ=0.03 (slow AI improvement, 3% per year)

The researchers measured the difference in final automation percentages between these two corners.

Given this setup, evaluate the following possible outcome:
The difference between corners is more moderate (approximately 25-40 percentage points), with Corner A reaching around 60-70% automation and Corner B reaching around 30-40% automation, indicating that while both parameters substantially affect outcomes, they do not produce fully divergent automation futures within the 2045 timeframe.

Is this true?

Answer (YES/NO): NO